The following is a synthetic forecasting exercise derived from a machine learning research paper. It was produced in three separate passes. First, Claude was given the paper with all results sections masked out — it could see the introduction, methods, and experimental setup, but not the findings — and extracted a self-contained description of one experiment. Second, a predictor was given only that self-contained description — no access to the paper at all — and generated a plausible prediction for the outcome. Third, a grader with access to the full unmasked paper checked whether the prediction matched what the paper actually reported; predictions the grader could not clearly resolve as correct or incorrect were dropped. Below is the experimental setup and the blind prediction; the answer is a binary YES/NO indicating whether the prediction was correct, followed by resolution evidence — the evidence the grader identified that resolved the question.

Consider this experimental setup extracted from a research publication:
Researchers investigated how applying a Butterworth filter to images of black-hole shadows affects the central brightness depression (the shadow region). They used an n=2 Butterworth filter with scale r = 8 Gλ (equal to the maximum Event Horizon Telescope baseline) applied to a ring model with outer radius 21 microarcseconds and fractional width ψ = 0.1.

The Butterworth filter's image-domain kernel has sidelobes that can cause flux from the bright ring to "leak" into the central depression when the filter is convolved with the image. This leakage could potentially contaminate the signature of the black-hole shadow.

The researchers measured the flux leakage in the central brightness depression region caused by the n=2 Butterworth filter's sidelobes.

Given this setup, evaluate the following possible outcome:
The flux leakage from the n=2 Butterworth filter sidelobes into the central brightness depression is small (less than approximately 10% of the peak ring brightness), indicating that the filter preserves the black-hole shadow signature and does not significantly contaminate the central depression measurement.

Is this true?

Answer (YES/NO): YES